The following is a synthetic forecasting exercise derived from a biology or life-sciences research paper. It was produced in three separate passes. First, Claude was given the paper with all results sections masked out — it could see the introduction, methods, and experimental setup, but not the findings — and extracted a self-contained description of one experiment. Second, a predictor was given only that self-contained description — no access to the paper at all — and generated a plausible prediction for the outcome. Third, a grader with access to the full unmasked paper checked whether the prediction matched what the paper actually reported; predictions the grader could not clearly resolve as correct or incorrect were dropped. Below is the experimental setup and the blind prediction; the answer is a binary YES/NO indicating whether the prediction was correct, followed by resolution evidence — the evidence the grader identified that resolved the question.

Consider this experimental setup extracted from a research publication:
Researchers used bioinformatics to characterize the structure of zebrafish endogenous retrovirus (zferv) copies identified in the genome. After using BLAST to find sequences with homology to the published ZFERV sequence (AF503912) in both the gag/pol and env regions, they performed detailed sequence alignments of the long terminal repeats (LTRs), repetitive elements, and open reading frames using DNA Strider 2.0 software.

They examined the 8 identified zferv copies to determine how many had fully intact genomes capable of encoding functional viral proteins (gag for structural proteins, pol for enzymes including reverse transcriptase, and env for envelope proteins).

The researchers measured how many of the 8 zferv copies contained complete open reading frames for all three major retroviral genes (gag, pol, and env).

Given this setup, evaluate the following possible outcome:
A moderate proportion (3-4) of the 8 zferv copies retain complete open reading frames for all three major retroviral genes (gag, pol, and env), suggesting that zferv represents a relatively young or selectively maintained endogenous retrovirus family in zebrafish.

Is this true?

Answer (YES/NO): NO